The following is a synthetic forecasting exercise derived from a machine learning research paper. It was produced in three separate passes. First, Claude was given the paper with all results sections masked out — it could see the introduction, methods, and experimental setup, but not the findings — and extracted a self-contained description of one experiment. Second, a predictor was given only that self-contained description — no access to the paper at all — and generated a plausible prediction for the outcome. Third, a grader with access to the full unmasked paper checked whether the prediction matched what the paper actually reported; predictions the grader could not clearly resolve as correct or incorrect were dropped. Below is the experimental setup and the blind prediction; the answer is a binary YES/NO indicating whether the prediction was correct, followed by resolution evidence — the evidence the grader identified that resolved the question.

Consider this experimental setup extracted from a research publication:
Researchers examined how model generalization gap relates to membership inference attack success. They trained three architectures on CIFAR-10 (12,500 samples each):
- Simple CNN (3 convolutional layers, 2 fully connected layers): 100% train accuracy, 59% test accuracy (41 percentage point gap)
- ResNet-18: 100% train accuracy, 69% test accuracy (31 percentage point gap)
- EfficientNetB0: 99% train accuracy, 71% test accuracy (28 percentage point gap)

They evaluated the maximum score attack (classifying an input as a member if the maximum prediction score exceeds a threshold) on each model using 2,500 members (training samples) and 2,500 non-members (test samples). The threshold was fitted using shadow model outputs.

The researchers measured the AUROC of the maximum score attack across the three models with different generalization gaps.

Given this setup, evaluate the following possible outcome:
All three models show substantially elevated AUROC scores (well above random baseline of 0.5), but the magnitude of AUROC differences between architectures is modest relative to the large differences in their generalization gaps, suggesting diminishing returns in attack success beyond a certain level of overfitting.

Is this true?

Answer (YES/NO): NO